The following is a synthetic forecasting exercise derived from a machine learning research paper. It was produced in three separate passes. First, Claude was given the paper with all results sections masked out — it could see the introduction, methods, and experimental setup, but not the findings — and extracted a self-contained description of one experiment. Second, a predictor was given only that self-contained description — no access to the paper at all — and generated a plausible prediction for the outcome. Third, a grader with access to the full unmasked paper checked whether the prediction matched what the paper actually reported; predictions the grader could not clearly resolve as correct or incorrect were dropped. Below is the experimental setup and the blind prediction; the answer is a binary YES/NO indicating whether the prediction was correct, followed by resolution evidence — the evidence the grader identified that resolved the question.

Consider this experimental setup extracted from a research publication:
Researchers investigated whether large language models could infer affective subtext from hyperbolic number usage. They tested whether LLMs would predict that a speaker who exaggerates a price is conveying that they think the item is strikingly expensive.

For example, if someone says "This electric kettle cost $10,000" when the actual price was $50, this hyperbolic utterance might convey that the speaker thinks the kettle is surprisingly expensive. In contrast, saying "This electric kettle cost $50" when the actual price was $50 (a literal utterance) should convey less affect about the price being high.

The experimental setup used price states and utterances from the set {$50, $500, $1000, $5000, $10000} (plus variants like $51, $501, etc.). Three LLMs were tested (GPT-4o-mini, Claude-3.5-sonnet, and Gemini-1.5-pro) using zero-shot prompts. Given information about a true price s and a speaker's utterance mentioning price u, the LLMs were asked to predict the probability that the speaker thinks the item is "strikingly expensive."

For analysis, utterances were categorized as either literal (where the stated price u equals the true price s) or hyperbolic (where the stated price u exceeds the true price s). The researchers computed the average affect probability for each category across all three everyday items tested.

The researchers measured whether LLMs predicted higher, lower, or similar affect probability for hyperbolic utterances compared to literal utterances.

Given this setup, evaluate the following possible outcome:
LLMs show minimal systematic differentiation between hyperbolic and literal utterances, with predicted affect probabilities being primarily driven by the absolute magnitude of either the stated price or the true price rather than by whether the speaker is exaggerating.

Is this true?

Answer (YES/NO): NO